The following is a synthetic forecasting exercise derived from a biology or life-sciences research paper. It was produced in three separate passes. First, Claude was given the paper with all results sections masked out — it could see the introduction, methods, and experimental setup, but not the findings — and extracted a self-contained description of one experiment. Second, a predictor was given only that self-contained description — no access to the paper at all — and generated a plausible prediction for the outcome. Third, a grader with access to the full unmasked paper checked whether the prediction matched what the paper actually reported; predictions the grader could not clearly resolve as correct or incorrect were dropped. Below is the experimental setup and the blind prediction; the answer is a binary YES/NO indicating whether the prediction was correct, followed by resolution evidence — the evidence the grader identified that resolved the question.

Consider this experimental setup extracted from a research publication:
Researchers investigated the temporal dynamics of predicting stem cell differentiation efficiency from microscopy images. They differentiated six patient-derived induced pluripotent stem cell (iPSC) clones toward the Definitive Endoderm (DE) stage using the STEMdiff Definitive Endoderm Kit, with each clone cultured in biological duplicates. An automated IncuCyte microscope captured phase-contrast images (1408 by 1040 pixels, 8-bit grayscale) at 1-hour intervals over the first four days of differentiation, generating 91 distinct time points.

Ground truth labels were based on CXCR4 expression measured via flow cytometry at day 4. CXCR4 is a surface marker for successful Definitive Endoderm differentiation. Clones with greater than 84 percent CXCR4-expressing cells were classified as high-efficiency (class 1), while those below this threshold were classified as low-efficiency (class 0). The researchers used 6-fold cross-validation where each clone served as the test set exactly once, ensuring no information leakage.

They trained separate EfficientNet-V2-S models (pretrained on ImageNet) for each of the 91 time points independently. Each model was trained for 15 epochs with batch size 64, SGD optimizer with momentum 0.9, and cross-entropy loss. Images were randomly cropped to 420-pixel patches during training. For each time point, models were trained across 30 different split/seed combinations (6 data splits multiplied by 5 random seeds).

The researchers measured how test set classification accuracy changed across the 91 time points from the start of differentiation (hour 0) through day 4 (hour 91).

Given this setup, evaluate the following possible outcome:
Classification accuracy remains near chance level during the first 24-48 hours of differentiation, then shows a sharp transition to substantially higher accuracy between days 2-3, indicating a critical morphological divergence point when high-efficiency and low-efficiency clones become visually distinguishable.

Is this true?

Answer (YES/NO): NO